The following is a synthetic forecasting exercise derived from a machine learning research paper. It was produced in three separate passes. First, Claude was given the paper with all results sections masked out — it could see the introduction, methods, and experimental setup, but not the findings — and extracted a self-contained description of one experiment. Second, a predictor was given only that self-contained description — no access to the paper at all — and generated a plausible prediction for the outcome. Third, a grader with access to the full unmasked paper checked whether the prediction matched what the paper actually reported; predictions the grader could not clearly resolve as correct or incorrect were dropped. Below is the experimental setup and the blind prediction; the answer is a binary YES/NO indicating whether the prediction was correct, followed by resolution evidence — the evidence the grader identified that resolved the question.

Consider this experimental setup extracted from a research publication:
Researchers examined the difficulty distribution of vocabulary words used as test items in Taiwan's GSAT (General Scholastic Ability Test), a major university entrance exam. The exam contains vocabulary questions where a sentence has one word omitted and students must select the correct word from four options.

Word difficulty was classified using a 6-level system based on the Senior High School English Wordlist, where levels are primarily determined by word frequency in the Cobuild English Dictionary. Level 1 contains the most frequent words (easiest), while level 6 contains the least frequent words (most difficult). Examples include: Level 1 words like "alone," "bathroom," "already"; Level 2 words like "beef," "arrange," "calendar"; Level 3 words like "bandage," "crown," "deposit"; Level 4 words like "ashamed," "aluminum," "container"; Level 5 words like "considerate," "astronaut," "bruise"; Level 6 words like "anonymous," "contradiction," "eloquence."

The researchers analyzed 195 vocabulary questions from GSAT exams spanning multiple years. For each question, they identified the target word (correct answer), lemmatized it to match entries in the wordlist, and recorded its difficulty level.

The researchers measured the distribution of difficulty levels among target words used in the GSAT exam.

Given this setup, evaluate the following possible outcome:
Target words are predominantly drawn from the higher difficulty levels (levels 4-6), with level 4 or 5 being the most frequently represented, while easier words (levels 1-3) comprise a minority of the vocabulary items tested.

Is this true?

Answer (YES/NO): NO